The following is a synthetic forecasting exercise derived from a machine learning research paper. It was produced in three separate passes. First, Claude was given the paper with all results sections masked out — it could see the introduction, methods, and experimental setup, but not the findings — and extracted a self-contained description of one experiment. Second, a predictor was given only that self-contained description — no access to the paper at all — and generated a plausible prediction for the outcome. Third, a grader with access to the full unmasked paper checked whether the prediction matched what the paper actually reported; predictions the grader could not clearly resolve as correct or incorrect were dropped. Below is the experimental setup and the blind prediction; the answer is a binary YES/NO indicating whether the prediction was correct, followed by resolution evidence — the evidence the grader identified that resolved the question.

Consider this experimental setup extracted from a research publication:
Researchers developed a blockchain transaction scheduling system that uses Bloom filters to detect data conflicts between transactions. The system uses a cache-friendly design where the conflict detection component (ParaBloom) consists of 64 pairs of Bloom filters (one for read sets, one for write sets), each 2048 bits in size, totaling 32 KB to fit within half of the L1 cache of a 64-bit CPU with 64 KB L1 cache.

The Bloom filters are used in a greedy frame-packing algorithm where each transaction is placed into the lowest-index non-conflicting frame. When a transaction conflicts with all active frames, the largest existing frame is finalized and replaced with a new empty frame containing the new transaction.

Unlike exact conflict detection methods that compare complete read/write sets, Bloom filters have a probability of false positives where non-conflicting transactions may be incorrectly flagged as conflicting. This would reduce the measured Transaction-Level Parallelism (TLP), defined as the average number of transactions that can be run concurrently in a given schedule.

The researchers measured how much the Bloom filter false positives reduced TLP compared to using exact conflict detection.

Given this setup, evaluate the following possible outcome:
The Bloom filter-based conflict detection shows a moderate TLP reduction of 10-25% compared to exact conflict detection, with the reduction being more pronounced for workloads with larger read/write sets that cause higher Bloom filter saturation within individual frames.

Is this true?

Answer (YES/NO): NO